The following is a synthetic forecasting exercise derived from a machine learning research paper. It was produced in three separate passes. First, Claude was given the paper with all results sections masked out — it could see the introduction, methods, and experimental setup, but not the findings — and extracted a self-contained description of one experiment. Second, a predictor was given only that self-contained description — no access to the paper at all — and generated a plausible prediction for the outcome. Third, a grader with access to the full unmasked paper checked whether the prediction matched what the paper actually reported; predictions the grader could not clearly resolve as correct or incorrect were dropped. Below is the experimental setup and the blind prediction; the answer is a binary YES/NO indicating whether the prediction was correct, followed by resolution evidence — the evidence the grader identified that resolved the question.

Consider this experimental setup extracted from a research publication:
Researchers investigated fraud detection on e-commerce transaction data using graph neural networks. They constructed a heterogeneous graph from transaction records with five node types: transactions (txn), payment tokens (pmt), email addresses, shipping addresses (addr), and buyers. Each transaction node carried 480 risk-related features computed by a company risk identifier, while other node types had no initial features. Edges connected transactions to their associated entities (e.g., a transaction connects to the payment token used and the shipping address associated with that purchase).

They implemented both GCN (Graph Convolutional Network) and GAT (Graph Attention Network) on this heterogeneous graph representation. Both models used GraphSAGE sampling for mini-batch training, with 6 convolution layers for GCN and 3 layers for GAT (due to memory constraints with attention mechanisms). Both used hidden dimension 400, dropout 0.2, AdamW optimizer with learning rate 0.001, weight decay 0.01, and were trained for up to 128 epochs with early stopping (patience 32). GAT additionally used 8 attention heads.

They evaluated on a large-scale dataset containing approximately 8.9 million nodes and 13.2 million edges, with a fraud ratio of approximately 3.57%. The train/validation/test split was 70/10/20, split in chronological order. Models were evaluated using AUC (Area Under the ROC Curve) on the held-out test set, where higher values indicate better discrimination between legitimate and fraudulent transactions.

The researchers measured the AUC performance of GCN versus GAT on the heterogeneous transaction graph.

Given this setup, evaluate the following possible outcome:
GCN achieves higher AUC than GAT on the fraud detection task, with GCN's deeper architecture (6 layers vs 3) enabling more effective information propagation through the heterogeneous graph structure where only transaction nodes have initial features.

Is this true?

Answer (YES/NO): NO